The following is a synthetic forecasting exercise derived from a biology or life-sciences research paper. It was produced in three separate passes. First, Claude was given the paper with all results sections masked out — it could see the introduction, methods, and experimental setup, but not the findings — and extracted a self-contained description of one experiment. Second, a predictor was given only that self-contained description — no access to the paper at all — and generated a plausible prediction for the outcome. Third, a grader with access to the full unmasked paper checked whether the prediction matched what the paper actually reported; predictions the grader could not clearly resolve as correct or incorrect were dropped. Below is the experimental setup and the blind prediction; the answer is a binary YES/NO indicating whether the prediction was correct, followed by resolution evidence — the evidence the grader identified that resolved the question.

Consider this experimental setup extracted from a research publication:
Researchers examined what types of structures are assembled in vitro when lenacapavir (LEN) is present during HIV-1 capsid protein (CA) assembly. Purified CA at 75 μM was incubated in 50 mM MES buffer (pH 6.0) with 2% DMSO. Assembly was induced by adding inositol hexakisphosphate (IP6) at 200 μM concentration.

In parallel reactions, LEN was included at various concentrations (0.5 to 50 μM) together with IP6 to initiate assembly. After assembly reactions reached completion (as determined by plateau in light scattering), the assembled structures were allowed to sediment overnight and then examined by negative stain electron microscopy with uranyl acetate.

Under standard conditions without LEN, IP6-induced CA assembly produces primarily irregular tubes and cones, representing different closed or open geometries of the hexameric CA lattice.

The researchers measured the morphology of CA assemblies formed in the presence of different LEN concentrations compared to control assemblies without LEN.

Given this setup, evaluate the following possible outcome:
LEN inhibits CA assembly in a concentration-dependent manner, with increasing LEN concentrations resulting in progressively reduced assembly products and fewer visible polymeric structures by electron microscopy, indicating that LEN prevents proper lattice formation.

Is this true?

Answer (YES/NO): NO